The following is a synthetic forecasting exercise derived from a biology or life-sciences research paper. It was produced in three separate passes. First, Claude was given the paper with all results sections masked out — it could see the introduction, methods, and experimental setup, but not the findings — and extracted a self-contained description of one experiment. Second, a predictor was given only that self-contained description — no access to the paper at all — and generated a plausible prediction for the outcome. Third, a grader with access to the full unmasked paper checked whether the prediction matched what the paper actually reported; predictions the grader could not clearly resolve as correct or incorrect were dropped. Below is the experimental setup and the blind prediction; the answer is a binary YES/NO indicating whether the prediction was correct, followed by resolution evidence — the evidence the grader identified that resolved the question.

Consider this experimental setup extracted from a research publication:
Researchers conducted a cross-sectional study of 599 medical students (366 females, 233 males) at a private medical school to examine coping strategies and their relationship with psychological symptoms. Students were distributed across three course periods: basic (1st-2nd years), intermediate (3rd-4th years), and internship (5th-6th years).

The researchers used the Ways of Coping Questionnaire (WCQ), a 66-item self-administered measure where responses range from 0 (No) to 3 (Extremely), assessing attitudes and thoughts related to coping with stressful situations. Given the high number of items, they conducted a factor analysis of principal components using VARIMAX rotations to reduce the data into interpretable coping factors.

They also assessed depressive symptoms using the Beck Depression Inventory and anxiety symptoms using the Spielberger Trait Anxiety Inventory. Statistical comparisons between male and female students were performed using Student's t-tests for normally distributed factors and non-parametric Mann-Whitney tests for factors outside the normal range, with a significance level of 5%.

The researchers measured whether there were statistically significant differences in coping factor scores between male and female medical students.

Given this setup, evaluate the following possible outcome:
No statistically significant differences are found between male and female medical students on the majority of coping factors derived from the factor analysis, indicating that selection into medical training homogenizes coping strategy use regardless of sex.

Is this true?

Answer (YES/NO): NO